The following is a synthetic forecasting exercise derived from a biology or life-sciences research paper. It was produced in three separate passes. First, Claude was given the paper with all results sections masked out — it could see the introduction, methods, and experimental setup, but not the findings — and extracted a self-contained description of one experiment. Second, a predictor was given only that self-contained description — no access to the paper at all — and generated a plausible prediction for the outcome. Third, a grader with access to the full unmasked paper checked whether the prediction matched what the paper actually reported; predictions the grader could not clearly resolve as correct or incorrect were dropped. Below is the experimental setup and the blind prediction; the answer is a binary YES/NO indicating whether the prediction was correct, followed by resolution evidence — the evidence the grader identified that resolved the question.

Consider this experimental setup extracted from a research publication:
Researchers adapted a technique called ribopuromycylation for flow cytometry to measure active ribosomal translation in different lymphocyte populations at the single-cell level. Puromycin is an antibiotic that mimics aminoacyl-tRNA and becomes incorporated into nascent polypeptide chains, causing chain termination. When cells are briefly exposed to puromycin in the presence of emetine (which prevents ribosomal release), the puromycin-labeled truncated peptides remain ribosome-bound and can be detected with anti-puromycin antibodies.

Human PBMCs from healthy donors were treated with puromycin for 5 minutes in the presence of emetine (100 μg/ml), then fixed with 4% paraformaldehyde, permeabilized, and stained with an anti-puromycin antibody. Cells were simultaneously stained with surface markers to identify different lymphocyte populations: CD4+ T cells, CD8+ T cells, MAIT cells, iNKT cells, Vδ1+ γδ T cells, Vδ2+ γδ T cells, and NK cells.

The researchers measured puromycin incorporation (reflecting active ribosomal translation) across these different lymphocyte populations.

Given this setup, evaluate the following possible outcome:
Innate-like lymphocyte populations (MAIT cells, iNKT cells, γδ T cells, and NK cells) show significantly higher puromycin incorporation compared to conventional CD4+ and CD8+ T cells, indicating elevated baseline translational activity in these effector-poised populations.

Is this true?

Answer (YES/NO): YES